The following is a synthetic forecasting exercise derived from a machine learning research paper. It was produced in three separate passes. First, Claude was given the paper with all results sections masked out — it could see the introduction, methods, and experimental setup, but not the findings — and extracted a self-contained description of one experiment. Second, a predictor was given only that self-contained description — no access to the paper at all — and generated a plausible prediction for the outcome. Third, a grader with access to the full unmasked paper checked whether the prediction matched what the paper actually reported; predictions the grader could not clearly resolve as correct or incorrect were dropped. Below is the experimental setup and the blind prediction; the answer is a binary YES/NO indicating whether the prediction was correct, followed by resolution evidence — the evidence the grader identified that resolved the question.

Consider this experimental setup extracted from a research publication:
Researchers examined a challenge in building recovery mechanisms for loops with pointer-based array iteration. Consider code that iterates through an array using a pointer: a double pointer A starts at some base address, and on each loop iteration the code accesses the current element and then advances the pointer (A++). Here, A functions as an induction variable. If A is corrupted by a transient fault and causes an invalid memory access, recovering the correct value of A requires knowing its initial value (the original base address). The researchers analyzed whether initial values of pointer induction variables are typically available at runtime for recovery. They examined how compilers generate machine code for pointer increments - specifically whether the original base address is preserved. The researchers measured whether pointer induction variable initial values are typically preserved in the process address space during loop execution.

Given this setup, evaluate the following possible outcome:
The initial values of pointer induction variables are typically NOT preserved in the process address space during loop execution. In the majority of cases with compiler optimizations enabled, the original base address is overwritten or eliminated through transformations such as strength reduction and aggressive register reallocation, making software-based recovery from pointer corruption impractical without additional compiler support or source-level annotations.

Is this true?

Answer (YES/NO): YES